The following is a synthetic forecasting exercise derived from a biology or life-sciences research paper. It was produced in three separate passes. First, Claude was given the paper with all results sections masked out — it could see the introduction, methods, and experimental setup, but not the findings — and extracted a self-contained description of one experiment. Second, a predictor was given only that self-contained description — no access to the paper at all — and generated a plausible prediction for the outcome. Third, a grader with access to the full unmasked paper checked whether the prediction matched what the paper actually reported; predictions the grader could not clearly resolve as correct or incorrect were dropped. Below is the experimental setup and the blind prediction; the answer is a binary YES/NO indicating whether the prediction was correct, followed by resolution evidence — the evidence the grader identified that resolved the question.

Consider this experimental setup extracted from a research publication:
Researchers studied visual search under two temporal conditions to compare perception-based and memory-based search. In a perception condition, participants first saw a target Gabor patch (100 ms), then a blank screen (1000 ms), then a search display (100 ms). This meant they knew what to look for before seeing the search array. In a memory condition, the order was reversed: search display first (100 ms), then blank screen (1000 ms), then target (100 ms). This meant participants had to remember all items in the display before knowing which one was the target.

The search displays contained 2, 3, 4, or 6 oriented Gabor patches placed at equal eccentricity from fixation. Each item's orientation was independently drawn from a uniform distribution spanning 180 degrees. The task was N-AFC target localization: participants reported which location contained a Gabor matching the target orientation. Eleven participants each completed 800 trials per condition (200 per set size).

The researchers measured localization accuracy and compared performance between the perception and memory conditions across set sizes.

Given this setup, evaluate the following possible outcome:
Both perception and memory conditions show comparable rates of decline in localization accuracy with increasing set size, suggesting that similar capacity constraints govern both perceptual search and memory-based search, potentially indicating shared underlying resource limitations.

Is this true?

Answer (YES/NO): YES